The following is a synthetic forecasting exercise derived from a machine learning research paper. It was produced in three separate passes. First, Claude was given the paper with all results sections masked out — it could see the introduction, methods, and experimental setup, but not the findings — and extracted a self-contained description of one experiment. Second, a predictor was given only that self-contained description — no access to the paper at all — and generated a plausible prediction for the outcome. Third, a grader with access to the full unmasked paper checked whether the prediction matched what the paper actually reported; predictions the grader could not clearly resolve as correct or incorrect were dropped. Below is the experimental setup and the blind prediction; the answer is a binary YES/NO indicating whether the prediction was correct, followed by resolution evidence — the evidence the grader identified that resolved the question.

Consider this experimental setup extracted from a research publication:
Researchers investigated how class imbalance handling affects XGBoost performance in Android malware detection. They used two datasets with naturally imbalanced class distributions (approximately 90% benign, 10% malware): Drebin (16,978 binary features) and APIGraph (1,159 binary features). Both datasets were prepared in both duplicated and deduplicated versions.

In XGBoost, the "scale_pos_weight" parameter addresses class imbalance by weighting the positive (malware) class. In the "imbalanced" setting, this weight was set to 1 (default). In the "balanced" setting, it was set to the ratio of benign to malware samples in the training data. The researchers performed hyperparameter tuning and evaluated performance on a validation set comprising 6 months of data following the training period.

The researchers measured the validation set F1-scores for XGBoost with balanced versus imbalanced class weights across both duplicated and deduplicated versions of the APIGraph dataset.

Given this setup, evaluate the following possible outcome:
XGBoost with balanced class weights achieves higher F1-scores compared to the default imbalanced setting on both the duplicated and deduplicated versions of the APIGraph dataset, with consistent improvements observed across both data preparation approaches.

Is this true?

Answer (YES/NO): NO